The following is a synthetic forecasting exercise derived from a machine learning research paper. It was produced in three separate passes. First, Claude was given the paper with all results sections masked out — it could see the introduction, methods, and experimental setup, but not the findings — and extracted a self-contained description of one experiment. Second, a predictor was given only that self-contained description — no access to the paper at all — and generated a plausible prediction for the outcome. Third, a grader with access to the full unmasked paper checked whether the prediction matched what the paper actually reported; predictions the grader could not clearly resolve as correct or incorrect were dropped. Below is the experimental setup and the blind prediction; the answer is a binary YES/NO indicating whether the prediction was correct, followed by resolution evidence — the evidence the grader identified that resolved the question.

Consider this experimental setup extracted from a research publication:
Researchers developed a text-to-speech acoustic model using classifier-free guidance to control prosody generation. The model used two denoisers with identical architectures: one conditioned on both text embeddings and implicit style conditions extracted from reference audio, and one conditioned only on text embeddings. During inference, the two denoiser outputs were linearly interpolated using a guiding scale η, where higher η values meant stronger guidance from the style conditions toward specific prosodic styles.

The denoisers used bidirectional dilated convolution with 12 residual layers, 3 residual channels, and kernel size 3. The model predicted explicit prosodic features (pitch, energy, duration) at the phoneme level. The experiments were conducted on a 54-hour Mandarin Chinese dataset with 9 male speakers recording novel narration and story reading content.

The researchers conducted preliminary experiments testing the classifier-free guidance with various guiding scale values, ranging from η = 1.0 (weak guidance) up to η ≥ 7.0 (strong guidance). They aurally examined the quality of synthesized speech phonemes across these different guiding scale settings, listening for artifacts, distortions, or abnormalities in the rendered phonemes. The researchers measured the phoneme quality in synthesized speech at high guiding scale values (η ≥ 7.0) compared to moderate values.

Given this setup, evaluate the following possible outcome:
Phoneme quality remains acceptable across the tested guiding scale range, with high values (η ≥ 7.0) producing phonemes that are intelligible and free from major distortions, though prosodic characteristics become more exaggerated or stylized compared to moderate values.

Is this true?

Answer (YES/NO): NO